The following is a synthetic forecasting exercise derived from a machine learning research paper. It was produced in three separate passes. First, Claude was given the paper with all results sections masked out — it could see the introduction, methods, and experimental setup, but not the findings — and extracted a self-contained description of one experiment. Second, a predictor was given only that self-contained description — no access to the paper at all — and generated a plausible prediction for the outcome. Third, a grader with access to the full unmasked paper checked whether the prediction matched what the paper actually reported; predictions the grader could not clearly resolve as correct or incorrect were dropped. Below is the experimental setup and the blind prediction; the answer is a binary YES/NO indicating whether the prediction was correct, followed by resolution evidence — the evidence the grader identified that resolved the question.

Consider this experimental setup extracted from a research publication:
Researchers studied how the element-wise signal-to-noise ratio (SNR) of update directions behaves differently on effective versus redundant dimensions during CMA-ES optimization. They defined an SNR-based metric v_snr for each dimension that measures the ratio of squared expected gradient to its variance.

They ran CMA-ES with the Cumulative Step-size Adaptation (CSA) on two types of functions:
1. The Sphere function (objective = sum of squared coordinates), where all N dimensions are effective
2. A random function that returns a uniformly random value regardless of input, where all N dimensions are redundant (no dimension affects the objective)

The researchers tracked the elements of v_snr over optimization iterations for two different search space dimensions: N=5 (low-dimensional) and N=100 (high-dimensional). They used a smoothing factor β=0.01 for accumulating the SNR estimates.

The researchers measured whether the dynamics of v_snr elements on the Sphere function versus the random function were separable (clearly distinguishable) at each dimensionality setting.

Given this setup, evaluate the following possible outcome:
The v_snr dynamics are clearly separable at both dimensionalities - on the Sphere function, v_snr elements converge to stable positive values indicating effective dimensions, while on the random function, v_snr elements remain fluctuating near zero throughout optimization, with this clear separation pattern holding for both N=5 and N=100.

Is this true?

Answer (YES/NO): NO